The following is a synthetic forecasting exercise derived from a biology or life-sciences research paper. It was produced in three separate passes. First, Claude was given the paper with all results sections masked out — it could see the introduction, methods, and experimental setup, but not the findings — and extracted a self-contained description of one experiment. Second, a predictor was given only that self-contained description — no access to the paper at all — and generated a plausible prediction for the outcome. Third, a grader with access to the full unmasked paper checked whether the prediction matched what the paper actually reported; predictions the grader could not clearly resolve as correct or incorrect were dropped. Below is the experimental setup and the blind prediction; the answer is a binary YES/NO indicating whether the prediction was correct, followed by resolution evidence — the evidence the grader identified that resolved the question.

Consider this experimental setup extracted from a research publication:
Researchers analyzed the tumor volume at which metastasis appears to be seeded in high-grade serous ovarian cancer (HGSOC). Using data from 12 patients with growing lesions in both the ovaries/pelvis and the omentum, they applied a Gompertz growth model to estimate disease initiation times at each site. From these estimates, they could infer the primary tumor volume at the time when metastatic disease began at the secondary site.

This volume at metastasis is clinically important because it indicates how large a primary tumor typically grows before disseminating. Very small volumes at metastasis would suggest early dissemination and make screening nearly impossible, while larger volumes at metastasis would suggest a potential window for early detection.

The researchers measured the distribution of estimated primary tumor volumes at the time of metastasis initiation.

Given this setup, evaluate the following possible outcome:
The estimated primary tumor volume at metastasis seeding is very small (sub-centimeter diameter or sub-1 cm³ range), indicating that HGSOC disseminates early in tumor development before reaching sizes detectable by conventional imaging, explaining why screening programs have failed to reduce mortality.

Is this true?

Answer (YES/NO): YES